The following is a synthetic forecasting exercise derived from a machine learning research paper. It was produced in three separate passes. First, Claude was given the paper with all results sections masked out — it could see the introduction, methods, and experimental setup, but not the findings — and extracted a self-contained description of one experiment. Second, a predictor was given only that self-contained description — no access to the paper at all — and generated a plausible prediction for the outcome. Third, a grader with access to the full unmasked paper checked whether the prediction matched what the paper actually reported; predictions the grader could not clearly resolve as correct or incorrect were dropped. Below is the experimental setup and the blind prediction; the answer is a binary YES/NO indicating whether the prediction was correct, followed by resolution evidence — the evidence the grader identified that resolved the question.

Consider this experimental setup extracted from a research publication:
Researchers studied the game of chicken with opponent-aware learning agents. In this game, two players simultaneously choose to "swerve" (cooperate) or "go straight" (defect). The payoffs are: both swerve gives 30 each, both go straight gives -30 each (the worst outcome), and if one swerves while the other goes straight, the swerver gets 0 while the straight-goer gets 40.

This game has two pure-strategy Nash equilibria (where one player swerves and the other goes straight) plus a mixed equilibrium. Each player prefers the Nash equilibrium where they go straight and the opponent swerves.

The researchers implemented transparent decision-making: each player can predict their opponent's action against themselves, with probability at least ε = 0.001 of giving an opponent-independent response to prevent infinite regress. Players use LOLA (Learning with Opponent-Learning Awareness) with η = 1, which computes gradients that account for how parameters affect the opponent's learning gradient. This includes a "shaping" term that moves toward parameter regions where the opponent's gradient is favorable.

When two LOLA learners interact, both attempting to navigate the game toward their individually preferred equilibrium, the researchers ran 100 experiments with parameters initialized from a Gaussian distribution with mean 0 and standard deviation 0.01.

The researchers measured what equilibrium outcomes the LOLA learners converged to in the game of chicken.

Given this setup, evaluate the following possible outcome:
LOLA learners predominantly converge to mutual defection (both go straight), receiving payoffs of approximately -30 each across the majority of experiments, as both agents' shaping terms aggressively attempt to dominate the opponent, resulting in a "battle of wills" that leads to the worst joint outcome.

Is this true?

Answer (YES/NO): NO